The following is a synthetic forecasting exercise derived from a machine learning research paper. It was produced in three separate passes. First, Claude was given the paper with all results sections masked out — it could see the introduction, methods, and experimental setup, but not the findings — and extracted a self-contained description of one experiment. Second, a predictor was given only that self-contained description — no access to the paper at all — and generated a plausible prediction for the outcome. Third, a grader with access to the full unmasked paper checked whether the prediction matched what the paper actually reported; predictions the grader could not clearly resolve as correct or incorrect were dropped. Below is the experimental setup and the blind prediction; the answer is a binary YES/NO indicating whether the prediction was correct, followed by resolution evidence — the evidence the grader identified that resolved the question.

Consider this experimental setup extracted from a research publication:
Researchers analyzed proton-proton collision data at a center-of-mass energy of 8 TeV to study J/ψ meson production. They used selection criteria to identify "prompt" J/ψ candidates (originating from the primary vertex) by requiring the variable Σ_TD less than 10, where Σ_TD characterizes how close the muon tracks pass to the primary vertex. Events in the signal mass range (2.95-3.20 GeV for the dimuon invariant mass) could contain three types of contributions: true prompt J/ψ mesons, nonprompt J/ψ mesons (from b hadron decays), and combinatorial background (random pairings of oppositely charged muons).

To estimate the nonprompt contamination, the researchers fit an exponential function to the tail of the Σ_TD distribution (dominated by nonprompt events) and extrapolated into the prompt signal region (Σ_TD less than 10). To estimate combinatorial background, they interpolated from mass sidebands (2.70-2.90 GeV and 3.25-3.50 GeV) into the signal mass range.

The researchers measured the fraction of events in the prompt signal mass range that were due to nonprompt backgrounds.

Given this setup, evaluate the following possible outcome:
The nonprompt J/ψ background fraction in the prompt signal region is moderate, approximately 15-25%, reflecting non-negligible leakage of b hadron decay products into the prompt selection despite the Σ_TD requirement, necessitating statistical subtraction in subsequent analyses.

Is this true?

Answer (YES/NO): NO